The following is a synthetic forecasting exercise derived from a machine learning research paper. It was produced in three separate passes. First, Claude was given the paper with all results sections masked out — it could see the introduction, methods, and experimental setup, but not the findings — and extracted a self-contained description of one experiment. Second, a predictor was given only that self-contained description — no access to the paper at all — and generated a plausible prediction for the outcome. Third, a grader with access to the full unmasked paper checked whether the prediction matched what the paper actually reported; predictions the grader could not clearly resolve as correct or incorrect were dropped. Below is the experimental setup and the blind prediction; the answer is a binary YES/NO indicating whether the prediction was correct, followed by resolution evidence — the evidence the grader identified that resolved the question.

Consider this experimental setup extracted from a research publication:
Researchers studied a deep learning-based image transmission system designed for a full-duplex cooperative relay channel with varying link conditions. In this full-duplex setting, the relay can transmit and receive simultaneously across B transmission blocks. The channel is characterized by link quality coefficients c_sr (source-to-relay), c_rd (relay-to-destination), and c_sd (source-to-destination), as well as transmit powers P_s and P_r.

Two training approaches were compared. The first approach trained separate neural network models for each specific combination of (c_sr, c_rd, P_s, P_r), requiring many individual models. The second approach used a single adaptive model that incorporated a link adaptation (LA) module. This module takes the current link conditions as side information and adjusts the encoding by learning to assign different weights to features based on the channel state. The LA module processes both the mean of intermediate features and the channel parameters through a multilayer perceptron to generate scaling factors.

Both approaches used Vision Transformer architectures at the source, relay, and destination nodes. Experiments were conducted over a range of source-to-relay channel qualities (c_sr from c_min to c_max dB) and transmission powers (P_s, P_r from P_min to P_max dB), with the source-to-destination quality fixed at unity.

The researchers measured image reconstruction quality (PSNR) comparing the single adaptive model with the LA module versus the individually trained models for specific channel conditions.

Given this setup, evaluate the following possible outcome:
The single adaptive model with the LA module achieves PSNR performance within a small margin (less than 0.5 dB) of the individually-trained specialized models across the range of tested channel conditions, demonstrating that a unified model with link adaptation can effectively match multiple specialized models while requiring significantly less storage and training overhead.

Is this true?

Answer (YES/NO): YES